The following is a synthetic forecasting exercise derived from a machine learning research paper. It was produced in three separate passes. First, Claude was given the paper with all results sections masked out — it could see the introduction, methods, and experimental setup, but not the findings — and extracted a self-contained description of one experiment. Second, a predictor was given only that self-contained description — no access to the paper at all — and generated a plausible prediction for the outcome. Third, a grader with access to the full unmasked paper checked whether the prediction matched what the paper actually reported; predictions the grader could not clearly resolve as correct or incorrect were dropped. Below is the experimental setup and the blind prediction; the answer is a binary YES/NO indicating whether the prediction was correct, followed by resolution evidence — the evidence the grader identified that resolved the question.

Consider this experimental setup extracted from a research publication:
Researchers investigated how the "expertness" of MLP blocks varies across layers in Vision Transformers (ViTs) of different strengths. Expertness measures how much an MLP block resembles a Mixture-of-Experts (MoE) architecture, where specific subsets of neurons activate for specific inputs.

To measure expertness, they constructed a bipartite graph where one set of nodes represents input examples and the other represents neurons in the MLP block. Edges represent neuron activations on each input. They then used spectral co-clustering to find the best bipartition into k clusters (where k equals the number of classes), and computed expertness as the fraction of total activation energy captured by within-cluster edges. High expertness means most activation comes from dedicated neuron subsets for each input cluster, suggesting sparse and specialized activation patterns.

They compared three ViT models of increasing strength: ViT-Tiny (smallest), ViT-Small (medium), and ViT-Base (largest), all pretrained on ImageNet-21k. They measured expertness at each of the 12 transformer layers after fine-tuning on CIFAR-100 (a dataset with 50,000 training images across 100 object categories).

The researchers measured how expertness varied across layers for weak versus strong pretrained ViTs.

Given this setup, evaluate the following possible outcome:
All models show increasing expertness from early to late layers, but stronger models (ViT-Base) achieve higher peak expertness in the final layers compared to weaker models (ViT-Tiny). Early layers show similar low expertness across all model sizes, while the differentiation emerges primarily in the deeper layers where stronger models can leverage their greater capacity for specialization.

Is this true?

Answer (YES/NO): NO